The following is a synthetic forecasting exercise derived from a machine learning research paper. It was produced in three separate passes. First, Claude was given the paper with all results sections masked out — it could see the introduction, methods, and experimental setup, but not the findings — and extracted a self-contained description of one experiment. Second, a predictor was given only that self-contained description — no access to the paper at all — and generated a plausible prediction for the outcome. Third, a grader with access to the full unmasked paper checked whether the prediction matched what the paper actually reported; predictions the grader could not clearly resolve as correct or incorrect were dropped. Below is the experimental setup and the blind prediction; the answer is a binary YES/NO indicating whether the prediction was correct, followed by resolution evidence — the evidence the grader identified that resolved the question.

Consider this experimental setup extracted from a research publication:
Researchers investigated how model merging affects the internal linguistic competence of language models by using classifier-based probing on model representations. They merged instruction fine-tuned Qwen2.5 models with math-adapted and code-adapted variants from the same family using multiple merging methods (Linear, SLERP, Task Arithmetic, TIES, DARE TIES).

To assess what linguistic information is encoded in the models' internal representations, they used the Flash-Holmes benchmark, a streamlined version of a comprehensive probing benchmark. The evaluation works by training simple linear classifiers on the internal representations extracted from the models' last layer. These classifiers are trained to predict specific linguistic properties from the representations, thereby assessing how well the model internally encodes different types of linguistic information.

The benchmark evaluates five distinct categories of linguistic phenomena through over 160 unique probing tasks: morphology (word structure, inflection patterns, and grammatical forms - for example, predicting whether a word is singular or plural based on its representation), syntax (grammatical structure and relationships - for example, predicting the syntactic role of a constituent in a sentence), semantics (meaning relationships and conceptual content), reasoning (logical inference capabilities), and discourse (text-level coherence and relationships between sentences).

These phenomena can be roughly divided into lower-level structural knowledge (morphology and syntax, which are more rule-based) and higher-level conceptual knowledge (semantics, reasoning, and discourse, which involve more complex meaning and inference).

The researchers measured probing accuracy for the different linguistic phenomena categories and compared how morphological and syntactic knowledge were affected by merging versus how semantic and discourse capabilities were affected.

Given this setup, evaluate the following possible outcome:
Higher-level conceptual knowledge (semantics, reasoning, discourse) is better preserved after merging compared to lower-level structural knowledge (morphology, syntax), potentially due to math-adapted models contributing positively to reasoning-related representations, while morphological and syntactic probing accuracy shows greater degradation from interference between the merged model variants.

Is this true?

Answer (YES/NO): NO